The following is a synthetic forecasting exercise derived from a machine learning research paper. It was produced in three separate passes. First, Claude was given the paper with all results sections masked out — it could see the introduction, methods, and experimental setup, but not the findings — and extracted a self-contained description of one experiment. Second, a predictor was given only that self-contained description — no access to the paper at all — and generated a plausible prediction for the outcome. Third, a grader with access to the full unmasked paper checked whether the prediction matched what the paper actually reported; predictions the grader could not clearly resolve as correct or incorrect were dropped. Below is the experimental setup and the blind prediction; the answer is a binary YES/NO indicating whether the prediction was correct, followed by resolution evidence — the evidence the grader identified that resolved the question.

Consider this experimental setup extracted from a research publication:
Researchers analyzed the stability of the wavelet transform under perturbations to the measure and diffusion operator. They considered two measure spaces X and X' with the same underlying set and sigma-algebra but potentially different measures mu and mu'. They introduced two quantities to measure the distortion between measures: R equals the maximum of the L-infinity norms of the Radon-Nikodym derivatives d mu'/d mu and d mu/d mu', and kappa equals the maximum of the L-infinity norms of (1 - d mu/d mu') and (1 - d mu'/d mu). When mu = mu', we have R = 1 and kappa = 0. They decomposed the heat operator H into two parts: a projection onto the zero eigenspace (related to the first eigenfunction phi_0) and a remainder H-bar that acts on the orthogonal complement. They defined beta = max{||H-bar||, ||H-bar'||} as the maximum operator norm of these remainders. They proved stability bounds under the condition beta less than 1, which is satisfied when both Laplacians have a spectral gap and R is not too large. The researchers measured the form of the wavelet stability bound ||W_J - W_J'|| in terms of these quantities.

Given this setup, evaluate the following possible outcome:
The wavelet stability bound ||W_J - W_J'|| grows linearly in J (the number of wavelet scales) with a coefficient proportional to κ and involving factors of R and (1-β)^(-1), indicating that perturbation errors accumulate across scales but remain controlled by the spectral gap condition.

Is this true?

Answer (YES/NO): NO